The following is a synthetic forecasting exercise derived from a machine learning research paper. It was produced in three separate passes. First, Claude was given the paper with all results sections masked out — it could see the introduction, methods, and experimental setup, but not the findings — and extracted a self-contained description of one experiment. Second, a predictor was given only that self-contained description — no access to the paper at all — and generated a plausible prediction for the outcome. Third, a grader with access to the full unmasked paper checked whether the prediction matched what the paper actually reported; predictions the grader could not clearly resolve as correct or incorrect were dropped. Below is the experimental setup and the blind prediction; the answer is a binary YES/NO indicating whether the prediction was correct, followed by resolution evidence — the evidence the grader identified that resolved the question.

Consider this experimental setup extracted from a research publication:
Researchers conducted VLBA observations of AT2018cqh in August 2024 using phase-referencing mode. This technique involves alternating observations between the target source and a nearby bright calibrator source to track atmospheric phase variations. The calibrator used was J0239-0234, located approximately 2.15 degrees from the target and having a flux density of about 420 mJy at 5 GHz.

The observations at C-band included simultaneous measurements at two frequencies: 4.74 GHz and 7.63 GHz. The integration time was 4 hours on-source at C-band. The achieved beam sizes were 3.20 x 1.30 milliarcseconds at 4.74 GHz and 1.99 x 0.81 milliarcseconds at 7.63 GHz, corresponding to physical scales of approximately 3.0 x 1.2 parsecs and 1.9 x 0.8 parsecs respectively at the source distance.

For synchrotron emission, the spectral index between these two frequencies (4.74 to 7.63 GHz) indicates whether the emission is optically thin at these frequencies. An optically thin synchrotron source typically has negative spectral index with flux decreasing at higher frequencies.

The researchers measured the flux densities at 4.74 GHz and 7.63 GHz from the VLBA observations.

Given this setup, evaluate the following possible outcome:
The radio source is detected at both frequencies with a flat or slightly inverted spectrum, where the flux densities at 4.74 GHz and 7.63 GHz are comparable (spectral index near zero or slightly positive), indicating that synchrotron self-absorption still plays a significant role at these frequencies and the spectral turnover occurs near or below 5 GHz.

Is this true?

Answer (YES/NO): NO